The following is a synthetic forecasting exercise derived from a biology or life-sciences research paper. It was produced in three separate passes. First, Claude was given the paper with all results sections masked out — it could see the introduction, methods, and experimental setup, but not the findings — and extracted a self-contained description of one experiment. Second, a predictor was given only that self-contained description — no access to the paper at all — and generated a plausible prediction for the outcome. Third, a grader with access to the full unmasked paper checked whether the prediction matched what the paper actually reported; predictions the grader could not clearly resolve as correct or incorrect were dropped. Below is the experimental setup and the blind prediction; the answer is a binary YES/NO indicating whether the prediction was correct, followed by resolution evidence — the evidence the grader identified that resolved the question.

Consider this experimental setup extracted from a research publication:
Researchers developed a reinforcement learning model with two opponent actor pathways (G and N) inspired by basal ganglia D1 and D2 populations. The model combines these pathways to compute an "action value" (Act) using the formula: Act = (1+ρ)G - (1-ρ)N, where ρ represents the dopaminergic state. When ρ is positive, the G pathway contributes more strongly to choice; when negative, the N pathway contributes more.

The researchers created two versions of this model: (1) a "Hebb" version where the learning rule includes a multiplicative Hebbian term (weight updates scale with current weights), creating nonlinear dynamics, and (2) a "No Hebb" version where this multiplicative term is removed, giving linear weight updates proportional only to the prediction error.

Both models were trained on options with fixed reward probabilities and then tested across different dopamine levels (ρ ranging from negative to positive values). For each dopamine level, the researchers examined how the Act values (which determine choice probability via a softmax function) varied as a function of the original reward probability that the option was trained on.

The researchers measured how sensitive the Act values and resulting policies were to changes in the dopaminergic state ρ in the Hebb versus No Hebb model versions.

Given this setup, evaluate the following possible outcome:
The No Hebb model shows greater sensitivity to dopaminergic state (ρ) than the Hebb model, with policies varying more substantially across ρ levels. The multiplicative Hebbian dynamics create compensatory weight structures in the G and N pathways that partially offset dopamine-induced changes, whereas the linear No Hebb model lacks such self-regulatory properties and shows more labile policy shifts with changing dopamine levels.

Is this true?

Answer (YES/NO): NO